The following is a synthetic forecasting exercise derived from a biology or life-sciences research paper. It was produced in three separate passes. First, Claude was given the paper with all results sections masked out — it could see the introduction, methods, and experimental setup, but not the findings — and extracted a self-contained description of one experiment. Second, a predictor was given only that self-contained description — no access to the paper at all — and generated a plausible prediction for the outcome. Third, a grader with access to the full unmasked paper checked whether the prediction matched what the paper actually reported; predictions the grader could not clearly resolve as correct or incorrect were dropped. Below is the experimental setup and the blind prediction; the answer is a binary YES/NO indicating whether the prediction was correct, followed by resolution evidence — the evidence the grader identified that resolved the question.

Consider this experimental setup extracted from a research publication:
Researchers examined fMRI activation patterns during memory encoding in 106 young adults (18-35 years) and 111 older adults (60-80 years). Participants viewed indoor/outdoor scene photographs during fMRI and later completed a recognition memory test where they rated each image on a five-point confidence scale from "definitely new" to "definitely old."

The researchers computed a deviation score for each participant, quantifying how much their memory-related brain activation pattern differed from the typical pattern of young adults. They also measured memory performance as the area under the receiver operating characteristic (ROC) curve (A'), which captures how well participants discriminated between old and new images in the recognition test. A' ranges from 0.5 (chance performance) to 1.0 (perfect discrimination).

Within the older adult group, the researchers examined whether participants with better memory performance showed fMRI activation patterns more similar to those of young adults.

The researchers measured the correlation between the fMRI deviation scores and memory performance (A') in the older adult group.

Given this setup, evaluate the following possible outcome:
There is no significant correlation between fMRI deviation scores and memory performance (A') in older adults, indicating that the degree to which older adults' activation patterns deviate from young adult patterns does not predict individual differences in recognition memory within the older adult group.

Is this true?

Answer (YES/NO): NO